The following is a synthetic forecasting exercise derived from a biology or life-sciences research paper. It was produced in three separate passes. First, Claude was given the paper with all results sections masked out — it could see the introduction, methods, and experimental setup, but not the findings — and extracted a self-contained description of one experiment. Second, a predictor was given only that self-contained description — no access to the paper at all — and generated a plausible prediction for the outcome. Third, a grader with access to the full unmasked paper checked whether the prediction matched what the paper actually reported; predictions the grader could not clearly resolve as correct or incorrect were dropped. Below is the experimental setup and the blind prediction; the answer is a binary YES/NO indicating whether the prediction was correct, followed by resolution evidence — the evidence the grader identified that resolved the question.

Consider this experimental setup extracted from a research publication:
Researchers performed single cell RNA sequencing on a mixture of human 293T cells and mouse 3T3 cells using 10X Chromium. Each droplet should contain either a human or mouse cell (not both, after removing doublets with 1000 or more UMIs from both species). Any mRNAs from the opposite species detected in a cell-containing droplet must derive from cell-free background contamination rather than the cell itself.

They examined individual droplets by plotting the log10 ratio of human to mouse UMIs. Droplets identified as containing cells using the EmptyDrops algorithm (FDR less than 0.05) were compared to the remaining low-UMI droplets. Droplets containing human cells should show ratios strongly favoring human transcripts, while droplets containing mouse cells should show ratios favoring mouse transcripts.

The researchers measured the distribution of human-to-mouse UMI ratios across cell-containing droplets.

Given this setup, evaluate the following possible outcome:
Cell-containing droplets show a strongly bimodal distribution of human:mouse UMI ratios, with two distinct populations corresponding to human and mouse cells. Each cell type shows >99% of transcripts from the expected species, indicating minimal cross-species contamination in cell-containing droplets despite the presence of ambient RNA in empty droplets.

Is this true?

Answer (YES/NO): NO